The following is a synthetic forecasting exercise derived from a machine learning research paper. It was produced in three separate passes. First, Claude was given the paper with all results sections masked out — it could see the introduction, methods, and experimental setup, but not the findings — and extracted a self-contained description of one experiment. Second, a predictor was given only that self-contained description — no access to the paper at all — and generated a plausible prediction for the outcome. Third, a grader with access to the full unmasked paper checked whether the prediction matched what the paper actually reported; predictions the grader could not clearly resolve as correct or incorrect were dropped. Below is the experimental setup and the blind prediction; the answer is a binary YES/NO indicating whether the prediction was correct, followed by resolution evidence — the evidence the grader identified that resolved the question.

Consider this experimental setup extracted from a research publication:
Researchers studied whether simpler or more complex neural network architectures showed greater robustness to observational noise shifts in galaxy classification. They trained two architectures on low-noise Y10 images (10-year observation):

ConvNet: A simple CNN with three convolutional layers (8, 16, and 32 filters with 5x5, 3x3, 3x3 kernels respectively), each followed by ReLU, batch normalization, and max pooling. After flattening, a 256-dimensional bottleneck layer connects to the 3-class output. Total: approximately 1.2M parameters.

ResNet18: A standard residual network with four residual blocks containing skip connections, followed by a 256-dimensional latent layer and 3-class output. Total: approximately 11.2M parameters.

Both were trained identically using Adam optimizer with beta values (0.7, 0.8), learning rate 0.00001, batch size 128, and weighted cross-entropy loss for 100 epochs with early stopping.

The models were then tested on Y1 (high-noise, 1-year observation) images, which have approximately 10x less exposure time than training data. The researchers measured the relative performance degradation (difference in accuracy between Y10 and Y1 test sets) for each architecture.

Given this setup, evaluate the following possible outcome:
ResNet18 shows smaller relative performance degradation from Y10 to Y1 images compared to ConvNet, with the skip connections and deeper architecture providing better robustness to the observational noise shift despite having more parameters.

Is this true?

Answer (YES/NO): NO